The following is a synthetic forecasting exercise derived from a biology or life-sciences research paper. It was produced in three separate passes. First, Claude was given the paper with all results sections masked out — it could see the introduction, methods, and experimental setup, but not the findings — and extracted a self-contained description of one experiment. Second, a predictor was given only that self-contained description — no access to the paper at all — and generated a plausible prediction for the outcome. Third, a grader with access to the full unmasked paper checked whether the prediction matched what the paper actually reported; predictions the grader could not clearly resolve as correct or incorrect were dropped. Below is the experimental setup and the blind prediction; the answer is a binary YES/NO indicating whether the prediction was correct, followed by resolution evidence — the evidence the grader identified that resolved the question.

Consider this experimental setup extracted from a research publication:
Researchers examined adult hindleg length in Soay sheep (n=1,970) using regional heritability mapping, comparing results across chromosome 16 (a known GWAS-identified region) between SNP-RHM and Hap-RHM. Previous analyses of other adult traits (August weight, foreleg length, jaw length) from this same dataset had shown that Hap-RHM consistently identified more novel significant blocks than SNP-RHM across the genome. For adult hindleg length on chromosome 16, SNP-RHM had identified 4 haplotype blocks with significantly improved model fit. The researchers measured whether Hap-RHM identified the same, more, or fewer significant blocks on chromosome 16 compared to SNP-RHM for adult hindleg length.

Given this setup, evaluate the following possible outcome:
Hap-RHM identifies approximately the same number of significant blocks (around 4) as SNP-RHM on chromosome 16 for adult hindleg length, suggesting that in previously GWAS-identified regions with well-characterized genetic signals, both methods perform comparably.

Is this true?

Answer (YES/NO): NO